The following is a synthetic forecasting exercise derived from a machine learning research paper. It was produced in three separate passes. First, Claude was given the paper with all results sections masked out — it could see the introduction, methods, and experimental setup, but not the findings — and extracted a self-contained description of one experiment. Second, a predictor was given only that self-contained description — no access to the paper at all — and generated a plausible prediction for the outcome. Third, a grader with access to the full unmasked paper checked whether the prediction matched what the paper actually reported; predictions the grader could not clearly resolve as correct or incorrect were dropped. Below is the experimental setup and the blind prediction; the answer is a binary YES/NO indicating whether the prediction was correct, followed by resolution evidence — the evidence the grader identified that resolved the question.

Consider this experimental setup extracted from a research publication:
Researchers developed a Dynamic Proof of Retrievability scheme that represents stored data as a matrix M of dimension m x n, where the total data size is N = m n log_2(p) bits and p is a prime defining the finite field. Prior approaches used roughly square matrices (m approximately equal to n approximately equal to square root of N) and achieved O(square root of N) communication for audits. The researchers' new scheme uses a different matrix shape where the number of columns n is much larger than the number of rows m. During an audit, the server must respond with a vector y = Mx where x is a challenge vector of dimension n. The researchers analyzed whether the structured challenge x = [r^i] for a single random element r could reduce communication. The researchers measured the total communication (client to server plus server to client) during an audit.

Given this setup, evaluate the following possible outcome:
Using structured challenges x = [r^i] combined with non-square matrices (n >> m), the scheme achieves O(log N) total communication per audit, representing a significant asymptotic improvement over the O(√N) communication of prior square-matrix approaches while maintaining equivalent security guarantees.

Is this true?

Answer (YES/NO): YES